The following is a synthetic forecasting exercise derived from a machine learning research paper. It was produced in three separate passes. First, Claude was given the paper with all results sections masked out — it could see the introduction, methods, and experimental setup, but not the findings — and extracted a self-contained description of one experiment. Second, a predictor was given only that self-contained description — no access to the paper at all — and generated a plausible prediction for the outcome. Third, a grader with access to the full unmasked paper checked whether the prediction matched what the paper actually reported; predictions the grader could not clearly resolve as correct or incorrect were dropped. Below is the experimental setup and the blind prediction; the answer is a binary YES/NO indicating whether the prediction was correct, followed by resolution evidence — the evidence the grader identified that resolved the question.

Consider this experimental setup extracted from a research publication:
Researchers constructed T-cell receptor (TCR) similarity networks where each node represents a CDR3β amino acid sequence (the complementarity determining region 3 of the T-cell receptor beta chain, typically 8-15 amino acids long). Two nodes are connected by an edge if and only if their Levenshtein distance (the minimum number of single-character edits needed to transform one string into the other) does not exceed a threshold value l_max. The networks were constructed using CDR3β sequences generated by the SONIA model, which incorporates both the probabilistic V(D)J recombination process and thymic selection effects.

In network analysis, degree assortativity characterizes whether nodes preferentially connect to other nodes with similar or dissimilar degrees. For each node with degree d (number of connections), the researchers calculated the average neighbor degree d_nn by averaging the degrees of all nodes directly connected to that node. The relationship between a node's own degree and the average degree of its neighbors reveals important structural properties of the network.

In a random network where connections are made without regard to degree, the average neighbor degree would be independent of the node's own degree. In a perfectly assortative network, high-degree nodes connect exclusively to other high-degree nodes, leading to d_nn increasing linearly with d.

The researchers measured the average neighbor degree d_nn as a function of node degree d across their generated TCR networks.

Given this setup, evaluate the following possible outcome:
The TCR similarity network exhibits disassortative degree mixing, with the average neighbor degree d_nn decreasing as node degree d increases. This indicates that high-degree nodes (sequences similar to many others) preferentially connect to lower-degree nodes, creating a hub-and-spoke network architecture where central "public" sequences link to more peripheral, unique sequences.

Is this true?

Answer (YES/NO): NO